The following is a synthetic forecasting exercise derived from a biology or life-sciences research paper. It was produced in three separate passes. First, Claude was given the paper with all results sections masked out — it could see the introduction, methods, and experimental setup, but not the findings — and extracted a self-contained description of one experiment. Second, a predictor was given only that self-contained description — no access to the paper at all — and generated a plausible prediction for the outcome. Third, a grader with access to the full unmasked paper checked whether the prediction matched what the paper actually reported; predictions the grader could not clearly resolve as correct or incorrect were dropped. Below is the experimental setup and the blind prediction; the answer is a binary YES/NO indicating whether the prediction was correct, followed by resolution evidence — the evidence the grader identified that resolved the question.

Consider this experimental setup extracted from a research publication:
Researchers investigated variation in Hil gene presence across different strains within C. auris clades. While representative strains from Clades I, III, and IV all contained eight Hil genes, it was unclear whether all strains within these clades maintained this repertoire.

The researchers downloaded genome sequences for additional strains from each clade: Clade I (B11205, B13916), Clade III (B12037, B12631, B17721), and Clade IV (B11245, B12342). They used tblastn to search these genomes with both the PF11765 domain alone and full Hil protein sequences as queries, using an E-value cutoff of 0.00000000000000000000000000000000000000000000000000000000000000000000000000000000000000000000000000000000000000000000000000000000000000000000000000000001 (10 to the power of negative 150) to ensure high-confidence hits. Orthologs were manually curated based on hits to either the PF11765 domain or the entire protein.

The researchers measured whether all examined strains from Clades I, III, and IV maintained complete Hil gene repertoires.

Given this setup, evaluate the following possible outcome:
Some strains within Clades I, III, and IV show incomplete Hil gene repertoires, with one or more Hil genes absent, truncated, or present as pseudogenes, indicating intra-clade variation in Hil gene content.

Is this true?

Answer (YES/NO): NO